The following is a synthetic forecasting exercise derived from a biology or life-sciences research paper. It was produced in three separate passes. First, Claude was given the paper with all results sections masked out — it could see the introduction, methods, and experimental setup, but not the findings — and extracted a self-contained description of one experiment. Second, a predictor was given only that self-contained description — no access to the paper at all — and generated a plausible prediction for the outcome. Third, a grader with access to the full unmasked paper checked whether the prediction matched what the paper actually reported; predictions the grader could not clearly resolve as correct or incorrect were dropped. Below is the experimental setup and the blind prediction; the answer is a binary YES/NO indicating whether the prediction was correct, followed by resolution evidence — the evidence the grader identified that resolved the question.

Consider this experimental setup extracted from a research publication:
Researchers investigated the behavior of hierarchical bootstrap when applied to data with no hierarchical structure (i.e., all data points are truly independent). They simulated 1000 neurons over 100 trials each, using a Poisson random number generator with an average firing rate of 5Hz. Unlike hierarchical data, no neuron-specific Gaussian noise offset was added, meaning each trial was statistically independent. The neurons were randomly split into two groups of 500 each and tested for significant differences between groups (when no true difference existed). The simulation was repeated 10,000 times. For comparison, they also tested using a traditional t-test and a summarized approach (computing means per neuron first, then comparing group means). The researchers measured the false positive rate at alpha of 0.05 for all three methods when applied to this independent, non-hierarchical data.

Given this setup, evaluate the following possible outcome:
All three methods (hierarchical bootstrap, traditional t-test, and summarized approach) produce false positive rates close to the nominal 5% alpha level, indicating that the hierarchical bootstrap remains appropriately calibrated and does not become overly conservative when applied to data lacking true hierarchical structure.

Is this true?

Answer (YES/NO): NO